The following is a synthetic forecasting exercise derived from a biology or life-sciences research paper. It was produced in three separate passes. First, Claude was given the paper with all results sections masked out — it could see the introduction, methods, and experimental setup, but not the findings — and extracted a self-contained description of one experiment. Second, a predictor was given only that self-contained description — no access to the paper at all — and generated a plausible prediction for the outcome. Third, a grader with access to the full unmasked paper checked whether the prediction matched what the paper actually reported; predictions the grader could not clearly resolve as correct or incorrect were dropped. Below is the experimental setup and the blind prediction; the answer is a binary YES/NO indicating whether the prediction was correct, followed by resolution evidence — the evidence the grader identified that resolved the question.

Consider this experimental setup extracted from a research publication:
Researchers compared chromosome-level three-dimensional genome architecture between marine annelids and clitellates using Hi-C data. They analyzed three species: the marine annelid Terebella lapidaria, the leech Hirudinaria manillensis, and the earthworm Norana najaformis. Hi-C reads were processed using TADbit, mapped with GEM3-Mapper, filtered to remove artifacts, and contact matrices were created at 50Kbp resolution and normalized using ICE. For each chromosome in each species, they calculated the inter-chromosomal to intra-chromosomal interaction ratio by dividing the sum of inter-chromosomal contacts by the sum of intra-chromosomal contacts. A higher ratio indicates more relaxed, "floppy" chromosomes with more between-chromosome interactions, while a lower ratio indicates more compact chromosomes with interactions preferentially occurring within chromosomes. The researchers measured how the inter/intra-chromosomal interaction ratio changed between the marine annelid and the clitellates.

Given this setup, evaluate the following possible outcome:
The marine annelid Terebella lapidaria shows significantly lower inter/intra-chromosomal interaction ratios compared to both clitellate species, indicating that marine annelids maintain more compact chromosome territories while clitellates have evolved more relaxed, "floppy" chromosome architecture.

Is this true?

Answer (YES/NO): NO